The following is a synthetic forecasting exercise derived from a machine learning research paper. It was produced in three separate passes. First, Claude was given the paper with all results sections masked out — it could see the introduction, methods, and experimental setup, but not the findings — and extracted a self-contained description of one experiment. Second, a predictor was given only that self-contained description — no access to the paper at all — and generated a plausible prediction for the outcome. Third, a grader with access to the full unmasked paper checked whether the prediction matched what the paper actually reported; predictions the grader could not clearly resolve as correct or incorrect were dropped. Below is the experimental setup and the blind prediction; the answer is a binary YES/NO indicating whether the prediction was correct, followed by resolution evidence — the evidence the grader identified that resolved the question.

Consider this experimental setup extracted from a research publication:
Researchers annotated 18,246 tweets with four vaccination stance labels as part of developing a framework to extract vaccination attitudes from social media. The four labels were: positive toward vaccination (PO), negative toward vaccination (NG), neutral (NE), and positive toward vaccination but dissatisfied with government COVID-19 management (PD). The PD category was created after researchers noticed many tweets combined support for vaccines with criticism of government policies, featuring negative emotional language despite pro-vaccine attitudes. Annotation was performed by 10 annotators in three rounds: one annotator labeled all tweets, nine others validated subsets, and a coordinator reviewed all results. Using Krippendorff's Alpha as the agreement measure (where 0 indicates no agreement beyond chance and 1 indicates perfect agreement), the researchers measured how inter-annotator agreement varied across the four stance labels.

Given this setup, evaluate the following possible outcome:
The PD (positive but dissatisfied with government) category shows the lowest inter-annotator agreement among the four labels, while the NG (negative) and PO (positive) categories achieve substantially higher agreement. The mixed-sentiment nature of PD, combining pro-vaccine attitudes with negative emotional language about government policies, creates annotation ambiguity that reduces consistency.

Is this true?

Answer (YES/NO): YES